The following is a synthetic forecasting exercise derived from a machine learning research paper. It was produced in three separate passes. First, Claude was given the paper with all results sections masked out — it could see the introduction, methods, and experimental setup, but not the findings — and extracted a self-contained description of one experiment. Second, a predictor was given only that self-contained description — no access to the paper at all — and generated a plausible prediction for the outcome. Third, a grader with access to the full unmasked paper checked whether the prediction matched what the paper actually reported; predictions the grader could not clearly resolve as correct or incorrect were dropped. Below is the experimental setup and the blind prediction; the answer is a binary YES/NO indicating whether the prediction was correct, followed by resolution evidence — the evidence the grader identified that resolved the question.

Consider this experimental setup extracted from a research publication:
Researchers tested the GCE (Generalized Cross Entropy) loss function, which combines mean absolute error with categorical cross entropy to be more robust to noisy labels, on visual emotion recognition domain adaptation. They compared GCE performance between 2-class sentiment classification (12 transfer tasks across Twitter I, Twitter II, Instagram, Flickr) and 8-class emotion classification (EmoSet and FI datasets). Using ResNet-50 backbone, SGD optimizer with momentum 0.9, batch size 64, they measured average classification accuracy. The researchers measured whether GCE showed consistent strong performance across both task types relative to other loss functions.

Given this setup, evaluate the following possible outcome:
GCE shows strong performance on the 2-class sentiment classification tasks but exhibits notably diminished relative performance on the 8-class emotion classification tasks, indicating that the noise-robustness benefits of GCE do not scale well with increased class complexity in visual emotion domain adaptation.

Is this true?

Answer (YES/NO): NO